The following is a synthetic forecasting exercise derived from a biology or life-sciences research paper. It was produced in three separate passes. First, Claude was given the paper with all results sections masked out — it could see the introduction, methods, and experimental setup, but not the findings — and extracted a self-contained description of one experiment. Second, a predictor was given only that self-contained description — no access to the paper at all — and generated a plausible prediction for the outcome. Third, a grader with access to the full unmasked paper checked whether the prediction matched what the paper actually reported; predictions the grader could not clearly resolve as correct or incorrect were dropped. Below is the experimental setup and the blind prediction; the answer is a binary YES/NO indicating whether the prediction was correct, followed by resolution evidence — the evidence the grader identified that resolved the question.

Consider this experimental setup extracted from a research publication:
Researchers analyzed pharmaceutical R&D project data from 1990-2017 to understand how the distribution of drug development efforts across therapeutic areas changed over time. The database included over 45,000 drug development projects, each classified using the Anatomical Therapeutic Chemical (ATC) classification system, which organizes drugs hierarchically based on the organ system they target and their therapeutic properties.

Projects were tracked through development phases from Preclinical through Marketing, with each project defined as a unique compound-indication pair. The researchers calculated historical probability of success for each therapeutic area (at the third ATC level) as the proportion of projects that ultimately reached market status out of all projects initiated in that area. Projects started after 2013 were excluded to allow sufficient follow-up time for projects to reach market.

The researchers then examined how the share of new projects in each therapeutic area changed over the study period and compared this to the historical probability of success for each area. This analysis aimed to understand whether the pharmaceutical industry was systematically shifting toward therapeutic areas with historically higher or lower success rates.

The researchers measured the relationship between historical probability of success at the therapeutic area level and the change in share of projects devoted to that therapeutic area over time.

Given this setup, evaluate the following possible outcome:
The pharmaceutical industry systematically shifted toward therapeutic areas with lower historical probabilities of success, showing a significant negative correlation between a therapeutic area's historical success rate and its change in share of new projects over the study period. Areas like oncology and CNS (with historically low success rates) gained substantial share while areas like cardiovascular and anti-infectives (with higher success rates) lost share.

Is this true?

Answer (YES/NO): NO